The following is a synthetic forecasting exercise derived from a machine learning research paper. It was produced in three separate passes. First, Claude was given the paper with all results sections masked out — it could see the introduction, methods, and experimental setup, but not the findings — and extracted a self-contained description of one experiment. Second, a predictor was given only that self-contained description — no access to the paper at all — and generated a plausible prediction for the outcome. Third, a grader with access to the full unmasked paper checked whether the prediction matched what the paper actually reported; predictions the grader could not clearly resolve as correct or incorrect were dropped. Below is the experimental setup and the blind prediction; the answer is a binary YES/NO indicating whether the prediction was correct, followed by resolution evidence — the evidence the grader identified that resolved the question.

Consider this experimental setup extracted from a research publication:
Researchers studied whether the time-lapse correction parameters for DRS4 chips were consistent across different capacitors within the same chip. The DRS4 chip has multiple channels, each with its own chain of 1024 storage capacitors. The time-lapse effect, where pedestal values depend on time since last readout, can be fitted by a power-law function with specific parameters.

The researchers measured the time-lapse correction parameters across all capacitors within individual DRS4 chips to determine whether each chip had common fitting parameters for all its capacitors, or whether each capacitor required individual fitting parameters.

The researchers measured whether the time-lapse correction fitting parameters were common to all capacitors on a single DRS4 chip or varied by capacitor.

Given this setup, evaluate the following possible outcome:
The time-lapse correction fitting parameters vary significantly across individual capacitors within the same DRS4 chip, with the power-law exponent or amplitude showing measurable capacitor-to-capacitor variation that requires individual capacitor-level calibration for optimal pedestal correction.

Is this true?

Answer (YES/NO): NO